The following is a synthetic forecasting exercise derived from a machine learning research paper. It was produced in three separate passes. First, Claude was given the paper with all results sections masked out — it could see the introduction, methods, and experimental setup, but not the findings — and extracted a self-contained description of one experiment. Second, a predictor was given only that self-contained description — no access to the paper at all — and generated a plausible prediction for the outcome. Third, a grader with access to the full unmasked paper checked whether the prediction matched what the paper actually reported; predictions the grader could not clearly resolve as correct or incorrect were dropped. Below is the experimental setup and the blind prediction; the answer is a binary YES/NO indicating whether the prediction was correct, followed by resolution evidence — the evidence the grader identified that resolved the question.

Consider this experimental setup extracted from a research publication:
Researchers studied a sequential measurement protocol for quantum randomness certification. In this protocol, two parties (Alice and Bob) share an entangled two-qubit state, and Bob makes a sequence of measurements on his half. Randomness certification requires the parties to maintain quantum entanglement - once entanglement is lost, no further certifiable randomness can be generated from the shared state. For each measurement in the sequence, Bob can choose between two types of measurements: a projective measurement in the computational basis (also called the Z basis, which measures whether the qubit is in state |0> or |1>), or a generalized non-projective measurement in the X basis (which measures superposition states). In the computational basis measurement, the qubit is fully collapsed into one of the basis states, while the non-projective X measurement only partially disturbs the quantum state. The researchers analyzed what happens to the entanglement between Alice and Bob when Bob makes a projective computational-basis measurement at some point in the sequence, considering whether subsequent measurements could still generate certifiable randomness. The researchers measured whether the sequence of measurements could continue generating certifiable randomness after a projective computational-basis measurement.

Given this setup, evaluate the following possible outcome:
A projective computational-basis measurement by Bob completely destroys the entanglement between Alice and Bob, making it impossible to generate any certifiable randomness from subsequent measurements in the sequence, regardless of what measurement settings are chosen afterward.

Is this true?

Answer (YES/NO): YES